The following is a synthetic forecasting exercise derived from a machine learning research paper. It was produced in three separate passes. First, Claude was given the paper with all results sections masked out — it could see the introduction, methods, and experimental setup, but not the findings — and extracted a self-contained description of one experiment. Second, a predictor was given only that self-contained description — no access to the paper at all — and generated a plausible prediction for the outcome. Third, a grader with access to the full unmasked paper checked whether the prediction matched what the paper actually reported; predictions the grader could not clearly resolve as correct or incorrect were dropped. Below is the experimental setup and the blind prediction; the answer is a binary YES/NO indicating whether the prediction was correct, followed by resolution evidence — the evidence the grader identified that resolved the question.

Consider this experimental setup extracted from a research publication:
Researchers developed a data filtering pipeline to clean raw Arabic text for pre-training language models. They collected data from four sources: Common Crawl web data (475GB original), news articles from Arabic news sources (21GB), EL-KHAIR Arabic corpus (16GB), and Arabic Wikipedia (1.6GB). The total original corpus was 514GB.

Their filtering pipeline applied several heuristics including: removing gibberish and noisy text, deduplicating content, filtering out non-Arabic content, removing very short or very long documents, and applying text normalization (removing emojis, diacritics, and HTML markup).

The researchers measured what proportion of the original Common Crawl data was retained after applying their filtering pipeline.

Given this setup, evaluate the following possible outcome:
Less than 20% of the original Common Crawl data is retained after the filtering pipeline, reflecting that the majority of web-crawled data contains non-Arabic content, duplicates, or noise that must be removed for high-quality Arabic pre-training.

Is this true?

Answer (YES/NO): YES